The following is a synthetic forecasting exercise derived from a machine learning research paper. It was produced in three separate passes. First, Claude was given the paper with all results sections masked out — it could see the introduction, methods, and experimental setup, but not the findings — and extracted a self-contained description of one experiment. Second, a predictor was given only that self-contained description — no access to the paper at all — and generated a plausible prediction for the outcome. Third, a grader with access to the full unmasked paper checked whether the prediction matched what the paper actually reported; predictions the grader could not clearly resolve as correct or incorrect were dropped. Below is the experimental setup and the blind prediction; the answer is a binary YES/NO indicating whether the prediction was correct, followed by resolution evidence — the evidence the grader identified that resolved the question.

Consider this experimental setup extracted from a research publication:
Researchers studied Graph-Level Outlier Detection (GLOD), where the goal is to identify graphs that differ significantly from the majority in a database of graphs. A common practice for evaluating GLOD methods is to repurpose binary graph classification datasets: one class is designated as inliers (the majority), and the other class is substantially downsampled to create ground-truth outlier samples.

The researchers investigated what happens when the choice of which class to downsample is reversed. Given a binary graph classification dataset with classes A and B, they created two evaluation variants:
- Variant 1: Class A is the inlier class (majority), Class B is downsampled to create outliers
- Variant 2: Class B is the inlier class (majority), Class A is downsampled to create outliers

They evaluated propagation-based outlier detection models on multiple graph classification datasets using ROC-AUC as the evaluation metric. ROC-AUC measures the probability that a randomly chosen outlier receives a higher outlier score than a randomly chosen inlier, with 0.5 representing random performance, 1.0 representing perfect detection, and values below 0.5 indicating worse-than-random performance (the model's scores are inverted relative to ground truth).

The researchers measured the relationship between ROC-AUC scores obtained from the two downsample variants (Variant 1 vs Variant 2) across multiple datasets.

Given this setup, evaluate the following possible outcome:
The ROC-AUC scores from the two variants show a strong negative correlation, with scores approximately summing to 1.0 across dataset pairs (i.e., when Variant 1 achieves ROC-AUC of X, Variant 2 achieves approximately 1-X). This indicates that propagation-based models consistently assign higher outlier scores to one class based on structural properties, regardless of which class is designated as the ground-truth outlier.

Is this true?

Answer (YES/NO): YES